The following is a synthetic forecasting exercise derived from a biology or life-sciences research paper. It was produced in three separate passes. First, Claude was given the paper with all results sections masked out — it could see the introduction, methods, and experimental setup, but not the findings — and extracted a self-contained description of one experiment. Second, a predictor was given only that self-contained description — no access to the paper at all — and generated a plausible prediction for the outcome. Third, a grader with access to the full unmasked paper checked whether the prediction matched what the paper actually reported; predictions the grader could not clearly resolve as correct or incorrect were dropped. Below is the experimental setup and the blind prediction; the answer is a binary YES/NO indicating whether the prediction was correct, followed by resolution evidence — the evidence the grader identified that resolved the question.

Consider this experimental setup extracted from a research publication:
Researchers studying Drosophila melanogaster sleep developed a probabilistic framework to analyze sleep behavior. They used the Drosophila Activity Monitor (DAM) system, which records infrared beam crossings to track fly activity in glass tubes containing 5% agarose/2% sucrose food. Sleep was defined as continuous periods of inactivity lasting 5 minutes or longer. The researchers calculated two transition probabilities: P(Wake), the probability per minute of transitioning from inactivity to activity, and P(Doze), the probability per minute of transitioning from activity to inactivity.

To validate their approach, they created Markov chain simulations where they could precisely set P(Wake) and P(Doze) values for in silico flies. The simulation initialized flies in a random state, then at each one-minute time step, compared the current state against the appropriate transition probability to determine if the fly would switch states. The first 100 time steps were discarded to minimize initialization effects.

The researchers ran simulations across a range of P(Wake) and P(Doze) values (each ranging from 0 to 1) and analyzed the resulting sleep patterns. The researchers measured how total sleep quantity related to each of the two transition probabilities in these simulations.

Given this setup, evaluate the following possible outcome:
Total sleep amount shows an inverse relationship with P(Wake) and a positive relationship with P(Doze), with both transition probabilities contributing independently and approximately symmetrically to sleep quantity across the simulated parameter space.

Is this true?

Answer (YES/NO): NO